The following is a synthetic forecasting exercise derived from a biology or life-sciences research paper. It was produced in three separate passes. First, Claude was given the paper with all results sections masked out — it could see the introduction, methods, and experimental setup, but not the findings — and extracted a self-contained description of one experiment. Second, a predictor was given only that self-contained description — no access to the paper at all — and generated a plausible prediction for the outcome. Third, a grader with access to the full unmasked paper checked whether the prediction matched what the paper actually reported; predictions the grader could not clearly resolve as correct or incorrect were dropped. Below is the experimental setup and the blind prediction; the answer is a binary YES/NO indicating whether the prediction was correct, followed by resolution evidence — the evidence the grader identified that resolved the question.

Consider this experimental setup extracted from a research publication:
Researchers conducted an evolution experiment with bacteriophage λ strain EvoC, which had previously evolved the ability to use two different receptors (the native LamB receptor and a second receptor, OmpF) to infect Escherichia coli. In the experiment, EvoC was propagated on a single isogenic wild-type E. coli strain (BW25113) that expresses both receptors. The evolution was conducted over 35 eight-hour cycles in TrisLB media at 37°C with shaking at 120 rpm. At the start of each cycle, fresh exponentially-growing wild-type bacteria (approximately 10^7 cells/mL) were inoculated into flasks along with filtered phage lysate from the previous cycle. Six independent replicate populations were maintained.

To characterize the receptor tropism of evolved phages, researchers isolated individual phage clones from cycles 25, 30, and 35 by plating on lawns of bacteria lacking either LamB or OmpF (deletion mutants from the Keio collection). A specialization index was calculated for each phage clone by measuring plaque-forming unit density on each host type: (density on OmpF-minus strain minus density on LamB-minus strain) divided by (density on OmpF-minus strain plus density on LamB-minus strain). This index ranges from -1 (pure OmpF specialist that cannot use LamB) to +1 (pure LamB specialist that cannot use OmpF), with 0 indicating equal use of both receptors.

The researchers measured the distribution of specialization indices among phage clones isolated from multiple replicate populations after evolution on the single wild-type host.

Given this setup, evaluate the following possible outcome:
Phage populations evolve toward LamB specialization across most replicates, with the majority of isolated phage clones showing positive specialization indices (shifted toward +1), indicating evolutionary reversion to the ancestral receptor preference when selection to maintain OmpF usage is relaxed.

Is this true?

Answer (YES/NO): NO